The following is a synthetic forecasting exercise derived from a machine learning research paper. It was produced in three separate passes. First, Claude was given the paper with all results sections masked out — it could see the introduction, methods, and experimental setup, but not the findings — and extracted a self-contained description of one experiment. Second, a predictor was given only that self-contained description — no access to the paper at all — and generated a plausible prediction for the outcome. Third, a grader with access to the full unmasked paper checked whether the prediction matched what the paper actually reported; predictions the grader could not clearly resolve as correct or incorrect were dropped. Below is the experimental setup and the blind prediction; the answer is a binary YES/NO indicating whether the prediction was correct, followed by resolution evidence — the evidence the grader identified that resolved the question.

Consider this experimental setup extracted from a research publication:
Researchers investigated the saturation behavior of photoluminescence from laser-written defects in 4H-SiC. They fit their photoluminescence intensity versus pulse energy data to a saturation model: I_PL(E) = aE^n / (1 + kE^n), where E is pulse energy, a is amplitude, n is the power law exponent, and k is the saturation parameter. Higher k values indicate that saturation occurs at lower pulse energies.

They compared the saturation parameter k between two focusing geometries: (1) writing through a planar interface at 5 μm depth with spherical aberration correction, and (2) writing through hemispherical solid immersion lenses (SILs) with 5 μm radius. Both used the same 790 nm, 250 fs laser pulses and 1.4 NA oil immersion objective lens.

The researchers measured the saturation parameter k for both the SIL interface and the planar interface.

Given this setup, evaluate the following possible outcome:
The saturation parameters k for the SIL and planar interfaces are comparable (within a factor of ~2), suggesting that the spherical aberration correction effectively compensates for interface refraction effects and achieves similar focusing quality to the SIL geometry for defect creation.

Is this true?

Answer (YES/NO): NO